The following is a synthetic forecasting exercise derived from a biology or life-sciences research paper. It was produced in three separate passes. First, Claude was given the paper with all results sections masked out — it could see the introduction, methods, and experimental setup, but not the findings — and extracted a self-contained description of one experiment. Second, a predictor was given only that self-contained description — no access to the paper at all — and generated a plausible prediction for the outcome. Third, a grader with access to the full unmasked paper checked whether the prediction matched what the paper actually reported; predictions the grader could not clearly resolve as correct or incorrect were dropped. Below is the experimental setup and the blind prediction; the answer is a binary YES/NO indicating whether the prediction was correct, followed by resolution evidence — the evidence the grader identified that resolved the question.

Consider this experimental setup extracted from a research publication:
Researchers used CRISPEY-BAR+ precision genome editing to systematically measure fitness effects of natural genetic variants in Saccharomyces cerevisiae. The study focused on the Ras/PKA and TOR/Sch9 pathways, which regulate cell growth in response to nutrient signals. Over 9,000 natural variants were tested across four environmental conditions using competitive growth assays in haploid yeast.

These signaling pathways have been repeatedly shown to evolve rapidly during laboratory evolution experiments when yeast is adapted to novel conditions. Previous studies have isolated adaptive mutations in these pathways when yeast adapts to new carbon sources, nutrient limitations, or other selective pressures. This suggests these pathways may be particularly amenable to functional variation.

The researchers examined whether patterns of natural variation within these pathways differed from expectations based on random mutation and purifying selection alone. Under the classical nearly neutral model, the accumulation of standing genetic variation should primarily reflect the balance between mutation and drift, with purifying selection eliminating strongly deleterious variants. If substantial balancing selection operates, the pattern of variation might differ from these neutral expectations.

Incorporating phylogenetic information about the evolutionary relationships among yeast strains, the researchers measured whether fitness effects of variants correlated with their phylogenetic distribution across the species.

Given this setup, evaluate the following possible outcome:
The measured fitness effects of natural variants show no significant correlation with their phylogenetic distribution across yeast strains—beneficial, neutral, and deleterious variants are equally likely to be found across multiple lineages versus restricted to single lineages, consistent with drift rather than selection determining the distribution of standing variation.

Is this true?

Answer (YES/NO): NO